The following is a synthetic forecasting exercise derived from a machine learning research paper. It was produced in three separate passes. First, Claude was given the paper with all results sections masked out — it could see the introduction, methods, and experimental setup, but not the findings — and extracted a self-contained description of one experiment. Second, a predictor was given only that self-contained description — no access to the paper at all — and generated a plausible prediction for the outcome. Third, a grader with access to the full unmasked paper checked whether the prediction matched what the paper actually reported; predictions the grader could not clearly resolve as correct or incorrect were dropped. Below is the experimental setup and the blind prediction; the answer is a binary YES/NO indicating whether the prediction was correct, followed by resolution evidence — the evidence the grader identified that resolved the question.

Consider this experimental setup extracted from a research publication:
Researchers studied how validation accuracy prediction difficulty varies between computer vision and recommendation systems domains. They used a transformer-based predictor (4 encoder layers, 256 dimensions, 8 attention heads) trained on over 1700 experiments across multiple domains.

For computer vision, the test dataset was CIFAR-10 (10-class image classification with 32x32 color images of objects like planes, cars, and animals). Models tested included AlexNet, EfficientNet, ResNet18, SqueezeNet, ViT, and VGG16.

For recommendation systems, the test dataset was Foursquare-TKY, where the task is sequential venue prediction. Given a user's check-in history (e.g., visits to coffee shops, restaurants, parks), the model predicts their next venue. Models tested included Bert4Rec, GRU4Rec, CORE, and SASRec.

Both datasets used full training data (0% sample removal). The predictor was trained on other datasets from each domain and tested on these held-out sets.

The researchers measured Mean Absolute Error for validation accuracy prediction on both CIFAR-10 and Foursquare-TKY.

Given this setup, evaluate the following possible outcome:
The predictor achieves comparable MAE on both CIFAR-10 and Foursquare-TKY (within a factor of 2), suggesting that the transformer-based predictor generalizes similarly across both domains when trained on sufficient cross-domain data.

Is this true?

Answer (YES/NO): NO